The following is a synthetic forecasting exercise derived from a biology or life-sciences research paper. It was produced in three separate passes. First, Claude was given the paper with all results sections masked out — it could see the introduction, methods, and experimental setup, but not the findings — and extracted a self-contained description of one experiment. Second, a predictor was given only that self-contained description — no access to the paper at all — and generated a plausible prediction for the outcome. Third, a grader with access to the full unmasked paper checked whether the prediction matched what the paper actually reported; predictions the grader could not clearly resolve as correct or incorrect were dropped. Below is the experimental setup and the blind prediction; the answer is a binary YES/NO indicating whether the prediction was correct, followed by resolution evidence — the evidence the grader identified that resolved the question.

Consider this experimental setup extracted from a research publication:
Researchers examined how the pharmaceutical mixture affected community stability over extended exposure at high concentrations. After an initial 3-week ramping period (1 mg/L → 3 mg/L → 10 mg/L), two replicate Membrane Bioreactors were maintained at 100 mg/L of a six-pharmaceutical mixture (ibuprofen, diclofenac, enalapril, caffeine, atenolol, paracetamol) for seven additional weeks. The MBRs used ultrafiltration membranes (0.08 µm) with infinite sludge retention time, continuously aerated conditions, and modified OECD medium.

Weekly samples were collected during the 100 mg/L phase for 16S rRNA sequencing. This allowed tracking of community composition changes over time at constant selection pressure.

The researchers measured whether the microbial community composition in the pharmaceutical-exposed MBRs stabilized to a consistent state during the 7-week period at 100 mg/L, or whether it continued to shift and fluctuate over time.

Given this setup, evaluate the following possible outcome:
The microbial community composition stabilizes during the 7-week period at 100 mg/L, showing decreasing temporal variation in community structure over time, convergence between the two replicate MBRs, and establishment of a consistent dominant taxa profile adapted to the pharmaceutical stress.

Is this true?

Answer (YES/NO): YES